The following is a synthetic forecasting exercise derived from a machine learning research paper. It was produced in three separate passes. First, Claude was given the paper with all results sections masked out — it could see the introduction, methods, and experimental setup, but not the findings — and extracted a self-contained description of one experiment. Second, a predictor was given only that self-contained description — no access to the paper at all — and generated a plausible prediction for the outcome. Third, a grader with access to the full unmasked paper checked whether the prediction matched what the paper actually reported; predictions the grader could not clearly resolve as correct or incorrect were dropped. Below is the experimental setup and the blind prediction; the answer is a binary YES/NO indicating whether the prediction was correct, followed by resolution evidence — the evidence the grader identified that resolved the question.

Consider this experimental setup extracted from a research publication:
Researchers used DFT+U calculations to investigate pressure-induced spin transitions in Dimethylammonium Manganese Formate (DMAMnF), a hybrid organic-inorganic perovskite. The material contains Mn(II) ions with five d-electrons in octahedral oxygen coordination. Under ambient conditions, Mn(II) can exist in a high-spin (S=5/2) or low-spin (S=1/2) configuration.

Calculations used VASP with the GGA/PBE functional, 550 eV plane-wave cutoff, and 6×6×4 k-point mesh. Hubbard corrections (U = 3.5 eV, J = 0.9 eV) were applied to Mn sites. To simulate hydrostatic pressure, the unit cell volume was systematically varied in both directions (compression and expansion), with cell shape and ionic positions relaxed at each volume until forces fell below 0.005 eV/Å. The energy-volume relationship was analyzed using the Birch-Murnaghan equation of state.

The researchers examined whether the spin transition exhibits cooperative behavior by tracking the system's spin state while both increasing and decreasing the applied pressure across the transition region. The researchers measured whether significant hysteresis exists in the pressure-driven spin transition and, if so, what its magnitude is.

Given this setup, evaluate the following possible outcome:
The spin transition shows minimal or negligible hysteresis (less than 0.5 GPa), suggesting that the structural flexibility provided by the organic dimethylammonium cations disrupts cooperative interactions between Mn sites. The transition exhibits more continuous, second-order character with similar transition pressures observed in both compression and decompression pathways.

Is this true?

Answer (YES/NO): NO